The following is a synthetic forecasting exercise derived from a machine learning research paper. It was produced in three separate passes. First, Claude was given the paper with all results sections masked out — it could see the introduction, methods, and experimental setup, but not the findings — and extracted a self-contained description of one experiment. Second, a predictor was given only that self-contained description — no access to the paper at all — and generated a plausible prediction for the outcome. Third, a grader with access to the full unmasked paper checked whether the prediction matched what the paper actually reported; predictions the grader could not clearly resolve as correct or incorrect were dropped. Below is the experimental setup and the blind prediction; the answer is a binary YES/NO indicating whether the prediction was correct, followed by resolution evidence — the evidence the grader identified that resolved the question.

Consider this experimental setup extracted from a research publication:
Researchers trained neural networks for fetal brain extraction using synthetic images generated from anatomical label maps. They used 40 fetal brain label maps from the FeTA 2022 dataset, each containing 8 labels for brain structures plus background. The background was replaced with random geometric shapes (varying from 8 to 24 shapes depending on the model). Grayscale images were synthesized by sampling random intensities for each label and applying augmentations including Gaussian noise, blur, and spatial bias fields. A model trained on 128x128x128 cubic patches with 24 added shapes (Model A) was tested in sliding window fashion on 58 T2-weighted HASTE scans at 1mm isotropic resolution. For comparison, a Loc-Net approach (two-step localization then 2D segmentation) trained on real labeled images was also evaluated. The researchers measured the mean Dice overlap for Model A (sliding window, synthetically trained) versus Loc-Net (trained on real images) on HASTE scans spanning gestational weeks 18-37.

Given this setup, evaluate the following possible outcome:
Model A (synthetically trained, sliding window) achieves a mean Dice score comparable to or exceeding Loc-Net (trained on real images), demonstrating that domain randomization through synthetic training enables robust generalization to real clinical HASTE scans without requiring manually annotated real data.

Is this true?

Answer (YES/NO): NO